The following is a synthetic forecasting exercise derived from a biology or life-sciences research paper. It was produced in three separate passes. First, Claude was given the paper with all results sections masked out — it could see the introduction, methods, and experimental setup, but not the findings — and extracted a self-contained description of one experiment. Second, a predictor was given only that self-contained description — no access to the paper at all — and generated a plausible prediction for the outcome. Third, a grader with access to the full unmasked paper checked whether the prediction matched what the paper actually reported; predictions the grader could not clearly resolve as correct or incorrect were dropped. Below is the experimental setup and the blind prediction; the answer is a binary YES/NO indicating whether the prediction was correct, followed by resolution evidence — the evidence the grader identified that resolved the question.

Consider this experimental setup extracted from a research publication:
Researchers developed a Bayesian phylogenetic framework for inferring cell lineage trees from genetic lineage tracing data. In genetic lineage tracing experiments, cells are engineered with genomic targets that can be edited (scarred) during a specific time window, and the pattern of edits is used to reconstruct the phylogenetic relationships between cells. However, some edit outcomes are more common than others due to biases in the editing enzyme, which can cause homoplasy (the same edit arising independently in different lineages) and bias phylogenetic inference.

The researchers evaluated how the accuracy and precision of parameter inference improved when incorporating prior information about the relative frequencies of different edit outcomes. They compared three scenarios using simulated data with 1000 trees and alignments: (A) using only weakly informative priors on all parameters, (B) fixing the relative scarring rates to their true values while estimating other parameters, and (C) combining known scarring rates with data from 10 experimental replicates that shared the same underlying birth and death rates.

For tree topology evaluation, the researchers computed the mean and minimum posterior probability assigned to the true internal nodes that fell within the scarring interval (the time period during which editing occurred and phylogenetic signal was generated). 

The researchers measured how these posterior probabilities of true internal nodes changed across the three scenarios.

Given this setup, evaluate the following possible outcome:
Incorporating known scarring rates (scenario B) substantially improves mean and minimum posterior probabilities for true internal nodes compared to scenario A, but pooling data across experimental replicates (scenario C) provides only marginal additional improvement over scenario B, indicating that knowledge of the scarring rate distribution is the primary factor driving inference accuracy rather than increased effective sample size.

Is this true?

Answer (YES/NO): NO